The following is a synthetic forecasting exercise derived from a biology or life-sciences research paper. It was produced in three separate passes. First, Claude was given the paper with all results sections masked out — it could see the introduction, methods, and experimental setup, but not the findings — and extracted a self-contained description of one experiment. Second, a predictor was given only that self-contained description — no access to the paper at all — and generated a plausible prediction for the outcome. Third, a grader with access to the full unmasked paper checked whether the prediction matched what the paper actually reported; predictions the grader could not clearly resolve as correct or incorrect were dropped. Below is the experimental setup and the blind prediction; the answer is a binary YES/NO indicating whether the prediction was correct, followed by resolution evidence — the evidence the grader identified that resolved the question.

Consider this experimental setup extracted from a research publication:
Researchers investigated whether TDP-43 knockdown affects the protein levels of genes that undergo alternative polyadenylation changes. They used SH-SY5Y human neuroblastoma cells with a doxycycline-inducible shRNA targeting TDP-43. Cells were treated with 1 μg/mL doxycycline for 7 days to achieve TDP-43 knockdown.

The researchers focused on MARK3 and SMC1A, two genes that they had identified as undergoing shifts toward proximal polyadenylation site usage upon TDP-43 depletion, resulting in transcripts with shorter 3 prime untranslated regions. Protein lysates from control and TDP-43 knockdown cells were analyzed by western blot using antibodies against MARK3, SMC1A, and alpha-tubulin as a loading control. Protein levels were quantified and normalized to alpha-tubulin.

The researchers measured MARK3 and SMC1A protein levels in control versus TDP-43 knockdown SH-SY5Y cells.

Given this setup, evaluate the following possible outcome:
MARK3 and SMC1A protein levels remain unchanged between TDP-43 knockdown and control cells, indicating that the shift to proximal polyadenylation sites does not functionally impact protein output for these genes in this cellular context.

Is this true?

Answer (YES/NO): NO